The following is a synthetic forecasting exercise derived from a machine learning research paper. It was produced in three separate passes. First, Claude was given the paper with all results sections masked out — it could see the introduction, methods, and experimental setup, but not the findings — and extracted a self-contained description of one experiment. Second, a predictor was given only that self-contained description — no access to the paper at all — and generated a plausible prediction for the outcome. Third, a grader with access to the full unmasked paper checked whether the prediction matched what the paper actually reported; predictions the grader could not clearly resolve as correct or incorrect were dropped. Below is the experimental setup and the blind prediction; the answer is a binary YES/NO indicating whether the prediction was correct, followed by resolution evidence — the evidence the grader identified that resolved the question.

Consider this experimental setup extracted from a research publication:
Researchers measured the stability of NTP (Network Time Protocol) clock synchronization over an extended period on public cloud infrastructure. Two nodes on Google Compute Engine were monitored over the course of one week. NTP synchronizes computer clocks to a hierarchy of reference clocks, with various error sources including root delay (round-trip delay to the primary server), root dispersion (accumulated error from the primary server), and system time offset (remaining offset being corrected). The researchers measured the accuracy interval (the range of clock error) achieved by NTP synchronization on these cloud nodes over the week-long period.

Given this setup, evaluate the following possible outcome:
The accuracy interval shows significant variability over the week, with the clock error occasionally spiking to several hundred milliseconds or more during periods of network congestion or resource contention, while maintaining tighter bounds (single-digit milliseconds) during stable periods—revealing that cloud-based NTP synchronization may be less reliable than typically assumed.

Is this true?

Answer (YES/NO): NO